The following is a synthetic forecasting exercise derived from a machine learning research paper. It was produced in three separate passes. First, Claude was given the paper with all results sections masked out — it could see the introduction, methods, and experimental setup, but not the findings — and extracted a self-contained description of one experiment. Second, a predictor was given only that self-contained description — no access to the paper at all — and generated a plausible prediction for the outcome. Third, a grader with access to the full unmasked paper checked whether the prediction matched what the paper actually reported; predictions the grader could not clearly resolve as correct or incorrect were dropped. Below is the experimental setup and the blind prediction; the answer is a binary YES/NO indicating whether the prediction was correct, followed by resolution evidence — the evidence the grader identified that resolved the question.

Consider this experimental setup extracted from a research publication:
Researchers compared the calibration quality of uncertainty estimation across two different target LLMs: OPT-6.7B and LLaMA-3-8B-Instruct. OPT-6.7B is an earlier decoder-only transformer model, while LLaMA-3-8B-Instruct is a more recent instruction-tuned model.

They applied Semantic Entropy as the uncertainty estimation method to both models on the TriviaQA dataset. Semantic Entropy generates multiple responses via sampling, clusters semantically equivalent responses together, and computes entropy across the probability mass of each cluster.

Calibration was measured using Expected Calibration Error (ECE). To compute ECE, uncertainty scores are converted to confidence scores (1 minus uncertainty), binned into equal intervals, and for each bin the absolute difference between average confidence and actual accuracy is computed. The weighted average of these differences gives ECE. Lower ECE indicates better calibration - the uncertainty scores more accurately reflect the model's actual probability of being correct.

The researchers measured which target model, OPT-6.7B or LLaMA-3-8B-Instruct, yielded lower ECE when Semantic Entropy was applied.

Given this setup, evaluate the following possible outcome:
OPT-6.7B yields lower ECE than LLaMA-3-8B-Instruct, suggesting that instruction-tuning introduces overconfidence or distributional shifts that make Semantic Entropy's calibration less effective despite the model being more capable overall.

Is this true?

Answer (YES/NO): NO